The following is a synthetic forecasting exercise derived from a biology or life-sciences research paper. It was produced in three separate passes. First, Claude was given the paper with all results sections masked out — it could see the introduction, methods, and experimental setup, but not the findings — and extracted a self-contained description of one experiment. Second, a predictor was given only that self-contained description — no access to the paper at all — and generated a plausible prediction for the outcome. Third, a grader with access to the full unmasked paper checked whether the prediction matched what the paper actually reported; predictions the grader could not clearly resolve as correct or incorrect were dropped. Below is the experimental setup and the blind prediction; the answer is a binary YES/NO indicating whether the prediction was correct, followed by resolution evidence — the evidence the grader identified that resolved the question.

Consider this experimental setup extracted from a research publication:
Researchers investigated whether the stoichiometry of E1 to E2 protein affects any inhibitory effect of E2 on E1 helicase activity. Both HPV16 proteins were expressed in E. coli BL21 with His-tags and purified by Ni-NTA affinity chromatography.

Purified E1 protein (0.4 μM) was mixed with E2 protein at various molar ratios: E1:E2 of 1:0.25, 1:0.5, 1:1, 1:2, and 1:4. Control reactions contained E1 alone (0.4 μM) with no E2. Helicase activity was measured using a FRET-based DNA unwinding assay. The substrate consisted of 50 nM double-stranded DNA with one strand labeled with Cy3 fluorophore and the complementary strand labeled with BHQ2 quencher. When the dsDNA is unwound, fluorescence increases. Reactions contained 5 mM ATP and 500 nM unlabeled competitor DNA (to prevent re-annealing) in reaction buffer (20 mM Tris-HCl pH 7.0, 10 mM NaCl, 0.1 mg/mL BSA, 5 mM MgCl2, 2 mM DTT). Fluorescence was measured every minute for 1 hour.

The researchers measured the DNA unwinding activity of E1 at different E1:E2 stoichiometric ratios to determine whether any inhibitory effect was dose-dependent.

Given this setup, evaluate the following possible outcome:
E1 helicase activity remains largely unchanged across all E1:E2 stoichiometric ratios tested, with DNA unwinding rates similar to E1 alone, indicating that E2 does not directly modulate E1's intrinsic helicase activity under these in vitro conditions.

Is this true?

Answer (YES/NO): NO